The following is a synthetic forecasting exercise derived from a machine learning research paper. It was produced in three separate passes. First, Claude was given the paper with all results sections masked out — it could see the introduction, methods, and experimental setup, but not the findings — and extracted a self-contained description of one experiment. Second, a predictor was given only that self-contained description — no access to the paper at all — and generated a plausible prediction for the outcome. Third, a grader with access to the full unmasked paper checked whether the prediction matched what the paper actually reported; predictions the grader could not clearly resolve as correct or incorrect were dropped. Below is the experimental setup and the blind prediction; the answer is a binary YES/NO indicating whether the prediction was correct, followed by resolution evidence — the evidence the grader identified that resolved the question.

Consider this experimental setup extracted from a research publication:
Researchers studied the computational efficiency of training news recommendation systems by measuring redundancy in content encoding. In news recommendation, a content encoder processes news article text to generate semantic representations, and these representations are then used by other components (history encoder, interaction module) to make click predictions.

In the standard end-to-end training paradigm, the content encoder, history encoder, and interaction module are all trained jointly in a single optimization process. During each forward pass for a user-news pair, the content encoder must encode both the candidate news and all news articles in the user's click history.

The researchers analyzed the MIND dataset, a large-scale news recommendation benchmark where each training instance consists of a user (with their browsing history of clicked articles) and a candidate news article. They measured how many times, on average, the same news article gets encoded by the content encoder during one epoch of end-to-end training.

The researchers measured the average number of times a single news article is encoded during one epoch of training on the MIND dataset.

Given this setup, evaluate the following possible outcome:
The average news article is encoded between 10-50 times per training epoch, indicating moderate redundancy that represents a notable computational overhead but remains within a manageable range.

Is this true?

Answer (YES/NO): NO